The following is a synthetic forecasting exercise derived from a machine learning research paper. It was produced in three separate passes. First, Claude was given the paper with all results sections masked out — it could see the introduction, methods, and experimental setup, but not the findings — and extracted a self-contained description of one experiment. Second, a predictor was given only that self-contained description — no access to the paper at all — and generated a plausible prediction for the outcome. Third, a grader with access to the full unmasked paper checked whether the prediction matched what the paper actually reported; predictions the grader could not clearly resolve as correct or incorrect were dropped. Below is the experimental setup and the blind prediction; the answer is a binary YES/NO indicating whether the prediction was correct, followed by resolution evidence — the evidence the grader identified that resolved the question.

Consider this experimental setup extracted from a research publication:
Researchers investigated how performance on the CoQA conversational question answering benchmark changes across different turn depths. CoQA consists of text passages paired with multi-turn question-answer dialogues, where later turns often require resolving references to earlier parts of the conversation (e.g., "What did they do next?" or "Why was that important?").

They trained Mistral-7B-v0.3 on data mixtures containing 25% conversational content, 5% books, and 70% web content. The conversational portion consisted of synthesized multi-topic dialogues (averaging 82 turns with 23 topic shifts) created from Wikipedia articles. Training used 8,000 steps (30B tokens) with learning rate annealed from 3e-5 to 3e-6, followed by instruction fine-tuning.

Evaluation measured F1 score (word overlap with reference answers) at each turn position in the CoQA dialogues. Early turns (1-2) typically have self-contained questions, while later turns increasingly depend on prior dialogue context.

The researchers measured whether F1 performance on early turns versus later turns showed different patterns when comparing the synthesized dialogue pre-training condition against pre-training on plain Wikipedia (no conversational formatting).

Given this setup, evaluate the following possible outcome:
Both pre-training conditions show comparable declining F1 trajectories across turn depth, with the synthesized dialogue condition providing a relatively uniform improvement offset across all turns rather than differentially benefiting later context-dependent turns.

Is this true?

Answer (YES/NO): NO